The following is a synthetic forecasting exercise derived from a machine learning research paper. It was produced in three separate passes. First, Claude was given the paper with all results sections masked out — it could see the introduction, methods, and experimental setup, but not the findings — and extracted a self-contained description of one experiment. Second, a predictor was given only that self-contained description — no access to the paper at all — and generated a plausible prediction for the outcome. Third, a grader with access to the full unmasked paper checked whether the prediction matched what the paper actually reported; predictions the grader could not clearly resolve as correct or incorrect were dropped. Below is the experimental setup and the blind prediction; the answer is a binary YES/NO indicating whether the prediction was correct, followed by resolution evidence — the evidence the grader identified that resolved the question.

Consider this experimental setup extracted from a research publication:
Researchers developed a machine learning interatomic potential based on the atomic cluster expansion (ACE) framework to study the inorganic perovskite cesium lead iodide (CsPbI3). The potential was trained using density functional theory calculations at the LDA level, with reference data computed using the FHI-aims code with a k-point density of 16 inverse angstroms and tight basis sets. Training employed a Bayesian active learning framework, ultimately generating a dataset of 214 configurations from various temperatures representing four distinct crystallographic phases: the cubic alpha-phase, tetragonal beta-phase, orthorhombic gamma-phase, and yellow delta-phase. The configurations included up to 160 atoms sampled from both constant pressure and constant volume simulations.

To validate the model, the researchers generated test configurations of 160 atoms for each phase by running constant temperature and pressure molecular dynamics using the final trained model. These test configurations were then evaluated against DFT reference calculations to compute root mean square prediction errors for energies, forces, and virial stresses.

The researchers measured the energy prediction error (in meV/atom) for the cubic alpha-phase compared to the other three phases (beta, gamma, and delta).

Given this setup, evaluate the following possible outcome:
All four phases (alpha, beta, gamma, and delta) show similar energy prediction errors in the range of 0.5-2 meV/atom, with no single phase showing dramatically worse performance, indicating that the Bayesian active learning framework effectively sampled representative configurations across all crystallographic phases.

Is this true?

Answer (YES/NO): NO